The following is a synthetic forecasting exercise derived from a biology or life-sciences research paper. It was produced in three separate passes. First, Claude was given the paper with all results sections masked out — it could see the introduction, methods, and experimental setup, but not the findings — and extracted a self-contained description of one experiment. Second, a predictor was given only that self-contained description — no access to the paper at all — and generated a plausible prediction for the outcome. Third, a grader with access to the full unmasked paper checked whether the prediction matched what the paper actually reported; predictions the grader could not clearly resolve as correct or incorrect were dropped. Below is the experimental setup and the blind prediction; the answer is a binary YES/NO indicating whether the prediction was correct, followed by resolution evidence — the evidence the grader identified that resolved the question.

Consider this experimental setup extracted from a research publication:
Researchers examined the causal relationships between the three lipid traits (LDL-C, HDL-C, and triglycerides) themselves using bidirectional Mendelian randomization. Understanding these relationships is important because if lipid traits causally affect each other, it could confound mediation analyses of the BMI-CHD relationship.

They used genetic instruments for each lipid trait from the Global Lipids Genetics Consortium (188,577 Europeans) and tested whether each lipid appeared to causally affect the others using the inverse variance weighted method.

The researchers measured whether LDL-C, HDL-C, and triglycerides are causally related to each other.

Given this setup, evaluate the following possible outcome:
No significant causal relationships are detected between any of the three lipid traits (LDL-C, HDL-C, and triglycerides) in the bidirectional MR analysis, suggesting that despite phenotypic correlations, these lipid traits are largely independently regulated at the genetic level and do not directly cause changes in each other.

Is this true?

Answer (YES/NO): NO